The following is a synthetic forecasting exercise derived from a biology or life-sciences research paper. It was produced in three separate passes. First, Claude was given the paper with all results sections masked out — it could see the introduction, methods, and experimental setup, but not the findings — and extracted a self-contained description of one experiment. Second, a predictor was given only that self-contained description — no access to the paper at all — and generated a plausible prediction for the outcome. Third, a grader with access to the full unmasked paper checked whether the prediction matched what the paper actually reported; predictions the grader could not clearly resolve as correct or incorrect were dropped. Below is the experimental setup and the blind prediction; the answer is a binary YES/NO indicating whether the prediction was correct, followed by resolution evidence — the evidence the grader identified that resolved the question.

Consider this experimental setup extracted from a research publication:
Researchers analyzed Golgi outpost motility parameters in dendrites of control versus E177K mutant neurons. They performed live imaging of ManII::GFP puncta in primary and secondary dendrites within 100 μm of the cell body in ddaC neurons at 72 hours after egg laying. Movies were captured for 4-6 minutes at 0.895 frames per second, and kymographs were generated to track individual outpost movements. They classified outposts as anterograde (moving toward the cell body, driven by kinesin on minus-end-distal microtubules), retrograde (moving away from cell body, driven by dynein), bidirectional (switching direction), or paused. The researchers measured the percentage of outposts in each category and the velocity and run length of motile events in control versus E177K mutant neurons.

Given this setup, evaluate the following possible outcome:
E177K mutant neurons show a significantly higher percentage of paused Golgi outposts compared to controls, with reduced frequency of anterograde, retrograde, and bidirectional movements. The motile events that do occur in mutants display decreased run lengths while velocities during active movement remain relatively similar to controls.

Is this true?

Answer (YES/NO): NO